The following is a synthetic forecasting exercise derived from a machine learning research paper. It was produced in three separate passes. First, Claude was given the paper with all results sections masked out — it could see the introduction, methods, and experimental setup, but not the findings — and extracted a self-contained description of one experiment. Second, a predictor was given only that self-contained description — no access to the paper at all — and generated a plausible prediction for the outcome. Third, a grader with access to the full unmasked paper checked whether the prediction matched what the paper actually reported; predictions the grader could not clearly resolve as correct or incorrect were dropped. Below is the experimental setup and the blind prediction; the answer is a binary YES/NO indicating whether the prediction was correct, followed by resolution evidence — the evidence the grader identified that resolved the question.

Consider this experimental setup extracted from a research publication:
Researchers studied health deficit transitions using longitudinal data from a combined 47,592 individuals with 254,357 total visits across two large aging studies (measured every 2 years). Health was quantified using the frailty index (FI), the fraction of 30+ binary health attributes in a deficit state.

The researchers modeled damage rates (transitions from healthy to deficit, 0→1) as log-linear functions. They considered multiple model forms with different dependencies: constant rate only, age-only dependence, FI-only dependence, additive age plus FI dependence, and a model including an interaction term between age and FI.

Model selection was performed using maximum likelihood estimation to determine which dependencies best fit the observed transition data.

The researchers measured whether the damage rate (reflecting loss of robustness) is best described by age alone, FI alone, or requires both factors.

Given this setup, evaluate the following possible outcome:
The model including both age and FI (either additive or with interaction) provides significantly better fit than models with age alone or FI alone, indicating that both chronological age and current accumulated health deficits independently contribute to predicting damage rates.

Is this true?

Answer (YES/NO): YES